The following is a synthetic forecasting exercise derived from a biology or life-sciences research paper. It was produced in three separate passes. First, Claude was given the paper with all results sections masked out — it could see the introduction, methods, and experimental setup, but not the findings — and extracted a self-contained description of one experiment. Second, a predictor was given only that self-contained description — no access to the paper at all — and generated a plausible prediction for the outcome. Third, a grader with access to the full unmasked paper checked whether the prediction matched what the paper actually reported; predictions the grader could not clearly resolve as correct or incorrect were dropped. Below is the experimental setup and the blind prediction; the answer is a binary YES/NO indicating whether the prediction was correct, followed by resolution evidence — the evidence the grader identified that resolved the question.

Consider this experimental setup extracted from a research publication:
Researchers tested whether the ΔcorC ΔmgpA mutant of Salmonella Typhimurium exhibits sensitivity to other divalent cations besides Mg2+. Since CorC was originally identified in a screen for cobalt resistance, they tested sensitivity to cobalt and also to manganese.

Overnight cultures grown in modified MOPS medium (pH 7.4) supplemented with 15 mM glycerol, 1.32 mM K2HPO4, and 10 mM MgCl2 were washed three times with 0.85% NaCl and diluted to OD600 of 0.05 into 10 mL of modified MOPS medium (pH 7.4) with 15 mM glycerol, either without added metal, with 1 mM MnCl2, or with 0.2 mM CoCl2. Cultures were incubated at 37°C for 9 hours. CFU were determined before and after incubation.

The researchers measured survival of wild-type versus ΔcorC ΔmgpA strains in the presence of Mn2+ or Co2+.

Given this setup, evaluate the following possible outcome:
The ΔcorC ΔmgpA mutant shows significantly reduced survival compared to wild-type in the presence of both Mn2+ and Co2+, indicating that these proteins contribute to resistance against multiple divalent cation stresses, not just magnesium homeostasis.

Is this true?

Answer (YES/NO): NO